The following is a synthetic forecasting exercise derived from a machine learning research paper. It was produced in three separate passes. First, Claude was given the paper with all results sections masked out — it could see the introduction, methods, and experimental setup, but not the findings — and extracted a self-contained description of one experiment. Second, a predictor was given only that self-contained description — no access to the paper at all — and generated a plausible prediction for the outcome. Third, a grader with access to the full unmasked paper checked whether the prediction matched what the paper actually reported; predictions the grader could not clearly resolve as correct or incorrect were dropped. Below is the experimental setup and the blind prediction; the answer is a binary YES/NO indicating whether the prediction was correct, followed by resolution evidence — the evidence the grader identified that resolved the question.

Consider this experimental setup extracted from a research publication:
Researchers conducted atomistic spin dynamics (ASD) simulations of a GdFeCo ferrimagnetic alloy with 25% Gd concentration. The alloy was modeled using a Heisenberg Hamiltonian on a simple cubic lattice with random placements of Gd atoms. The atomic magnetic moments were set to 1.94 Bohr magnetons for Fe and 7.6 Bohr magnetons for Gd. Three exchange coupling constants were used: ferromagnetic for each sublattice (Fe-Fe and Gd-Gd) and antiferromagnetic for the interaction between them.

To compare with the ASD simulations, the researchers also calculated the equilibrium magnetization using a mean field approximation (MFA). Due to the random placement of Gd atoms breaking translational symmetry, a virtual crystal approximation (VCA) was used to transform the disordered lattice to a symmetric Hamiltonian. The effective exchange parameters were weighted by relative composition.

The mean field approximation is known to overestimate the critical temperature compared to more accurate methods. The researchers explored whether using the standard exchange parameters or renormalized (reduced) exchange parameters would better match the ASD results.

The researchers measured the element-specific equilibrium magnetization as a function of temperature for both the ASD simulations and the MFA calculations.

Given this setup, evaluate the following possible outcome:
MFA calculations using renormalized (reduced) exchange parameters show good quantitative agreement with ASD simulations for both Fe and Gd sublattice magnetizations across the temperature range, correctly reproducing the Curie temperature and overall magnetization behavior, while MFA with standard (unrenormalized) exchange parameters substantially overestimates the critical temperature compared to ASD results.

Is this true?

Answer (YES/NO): YES